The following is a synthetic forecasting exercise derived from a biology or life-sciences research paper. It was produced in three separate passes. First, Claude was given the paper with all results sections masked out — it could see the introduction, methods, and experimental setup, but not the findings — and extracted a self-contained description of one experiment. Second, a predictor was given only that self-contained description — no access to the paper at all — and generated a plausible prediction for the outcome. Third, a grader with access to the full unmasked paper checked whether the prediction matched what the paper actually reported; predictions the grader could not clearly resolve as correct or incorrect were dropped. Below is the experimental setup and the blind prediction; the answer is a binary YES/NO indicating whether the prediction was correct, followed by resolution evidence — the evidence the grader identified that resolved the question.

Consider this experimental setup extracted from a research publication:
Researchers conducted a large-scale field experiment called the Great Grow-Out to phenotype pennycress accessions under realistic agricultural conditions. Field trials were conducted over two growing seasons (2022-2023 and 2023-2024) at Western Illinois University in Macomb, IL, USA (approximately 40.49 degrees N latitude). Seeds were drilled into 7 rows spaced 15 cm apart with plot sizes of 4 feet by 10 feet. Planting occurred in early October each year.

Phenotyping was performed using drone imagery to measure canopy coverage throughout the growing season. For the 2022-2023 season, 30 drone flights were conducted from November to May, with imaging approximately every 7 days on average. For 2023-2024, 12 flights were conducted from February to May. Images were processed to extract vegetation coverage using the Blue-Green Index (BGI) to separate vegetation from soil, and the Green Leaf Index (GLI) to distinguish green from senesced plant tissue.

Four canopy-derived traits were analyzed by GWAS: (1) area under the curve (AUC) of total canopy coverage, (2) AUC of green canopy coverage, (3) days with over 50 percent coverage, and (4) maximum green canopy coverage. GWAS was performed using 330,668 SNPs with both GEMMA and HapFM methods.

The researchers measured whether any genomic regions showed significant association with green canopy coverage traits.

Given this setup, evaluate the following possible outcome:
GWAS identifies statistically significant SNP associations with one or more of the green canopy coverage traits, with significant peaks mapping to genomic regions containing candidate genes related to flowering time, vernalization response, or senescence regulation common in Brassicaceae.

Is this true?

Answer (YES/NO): NO